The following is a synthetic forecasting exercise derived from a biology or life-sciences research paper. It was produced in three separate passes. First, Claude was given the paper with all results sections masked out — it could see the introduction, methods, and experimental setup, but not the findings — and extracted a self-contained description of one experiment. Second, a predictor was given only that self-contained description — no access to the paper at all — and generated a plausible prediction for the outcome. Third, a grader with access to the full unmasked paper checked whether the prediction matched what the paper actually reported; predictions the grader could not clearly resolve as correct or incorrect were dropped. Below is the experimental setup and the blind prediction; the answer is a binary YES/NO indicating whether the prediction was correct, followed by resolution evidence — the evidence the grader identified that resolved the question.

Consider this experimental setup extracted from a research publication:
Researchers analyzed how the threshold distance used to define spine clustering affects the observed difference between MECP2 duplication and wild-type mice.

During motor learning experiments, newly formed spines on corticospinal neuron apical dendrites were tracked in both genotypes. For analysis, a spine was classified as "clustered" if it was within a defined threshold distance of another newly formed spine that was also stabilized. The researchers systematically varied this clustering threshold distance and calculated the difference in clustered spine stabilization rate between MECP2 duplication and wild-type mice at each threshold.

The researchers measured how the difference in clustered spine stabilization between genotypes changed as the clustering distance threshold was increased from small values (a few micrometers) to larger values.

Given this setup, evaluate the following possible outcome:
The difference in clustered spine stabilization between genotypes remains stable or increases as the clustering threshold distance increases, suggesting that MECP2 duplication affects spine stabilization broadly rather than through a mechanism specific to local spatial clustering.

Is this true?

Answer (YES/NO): NO